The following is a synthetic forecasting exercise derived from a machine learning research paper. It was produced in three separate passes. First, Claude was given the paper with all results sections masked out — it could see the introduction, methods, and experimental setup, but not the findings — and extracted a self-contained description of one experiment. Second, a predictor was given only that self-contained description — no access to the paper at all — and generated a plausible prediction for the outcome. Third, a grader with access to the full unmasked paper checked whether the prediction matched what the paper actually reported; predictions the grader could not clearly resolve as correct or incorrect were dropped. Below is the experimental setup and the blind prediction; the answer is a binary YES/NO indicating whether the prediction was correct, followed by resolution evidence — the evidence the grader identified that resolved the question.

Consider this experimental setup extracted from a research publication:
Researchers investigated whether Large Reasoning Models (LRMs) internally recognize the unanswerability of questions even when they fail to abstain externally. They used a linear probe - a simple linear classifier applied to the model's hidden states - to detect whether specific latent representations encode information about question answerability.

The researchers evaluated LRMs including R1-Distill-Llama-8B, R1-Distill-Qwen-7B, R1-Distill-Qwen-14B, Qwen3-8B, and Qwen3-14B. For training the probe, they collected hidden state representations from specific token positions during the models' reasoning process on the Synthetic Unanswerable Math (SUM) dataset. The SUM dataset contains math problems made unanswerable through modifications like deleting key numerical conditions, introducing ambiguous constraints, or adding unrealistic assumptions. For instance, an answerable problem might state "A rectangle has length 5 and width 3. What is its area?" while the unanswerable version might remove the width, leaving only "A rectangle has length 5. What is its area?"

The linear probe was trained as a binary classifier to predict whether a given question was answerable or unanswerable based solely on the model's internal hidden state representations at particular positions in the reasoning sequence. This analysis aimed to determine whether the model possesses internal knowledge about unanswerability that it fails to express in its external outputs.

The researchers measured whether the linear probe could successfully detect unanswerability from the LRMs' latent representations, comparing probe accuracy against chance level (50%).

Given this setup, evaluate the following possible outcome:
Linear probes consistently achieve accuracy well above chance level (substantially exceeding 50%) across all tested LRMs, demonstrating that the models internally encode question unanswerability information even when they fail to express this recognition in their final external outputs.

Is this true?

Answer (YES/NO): YES